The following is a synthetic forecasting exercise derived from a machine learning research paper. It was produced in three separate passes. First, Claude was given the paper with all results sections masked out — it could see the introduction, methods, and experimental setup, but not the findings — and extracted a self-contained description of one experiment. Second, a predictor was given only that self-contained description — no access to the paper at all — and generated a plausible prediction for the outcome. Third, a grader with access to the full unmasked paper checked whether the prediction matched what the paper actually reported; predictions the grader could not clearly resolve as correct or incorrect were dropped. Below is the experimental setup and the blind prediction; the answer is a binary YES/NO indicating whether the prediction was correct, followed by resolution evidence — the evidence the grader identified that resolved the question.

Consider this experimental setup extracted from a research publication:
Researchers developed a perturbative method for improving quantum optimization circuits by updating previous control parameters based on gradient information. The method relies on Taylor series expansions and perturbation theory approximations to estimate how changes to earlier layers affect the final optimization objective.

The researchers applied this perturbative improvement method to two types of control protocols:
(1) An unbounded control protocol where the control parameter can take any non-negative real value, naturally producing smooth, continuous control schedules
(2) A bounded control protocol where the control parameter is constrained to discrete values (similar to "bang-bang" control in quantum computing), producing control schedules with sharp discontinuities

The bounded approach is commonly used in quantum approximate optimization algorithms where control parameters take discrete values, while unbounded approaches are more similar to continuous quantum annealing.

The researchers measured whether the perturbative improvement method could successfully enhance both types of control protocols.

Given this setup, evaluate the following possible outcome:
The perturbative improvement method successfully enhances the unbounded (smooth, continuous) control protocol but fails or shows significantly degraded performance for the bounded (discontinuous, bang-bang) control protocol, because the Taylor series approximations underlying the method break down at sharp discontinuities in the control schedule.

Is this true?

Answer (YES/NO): YES